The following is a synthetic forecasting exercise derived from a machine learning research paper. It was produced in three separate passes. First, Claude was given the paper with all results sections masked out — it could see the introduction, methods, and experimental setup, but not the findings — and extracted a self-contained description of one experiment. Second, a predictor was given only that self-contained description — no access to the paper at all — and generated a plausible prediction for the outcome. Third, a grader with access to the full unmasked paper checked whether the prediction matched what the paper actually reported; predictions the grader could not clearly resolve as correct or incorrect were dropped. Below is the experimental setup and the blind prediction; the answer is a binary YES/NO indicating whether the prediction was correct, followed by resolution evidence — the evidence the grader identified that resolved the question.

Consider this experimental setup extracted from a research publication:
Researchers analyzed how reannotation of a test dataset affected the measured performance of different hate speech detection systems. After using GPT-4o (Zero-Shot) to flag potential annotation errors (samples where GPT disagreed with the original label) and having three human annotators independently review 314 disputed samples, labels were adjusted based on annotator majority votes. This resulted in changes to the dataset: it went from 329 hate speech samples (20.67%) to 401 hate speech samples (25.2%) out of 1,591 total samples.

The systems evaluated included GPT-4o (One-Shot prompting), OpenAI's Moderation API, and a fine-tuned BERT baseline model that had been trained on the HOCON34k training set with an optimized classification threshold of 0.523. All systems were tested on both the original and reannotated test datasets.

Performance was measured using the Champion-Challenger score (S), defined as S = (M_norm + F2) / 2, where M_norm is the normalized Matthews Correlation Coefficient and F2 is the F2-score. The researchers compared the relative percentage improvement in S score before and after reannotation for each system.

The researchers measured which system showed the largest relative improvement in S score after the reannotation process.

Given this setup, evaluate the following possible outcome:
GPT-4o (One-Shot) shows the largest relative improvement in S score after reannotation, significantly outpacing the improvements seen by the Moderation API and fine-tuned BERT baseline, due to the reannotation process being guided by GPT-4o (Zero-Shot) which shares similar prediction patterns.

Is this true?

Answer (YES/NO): YES